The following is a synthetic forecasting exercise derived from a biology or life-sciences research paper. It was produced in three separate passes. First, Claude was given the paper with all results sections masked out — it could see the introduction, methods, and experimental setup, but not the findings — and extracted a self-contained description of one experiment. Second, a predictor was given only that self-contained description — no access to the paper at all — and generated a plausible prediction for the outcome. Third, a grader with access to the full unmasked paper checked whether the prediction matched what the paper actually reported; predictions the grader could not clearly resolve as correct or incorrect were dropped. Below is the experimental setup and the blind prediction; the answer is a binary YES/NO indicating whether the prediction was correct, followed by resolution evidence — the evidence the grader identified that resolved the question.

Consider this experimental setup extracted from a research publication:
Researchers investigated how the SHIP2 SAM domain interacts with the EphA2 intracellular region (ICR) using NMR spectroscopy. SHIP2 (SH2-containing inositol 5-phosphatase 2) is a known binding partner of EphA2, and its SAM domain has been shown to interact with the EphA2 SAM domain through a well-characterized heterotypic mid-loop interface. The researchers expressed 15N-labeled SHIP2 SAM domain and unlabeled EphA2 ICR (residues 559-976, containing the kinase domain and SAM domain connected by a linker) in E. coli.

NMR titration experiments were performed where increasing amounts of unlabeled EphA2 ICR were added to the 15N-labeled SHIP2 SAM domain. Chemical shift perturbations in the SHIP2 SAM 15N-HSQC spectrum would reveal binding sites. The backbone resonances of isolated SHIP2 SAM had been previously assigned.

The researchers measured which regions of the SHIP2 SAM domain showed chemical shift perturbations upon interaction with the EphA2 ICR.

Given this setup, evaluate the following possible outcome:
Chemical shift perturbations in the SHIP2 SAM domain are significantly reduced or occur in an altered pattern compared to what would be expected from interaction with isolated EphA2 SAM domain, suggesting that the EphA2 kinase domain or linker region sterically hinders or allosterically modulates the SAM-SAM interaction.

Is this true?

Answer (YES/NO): NO